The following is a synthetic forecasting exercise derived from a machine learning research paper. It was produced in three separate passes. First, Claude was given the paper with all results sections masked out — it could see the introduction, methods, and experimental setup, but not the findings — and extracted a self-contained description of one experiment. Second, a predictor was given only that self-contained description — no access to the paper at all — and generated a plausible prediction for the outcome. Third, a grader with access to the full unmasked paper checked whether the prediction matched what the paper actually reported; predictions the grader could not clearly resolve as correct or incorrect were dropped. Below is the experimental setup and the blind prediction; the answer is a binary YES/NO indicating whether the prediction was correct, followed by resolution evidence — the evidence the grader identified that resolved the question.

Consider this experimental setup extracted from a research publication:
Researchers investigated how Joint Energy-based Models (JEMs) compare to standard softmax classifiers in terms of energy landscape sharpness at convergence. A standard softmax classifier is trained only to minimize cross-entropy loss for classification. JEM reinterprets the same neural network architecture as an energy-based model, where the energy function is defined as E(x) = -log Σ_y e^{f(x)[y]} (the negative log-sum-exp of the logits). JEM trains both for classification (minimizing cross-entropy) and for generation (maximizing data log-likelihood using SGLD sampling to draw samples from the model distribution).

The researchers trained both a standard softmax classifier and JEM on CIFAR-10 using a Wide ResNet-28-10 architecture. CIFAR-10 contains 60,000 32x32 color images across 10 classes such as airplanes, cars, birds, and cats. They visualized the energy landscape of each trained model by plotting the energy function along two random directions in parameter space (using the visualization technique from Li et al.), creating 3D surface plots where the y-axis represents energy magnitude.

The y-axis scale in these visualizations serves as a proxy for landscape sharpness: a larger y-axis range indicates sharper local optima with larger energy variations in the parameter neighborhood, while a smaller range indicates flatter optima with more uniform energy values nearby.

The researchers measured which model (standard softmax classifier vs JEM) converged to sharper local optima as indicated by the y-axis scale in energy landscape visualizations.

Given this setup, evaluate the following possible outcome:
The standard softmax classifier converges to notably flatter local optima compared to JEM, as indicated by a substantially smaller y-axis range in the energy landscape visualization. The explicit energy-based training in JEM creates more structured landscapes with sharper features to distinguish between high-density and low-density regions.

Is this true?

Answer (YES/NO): YES